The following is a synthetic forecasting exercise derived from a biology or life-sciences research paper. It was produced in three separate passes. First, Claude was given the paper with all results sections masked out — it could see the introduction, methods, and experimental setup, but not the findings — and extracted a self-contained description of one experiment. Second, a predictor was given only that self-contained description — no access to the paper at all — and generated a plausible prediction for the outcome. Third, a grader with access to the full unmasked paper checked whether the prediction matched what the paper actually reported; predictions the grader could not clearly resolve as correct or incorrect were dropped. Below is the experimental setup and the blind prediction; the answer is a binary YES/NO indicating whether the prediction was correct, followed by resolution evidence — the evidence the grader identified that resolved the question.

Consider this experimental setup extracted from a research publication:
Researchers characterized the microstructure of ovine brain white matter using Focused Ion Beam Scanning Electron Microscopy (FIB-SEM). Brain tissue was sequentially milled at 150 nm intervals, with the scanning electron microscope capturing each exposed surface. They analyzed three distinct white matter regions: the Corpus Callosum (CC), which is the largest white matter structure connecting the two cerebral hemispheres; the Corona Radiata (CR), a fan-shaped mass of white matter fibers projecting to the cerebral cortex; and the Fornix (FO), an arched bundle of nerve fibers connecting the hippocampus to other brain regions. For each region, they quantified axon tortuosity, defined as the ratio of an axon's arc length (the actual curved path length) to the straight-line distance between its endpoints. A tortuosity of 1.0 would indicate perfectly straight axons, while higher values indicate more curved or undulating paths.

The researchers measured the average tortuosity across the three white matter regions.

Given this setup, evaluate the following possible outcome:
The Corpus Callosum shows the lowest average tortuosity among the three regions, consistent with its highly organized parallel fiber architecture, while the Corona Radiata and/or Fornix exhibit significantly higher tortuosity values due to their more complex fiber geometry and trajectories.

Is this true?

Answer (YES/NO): NO